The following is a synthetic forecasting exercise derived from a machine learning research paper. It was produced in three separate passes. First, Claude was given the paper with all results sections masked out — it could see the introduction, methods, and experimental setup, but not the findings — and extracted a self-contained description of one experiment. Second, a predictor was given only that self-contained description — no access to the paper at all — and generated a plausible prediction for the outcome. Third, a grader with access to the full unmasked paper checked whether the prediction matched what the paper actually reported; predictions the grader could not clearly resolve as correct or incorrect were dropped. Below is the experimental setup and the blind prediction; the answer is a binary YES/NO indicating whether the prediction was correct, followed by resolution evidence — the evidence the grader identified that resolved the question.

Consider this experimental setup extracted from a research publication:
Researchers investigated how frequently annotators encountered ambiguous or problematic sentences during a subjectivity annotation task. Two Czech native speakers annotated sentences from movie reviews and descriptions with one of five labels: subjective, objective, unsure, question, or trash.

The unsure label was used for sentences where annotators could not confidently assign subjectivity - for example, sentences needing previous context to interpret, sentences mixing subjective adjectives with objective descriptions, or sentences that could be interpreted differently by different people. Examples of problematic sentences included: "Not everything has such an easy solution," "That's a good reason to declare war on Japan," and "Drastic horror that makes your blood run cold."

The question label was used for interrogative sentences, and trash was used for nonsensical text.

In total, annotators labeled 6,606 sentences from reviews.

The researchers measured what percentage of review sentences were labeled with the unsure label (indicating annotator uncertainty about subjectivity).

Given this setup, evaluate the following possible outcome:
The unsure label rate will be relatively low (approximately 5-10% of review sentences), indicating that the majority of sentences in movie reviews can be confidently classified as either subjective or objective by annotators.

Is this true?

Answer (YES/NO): NO